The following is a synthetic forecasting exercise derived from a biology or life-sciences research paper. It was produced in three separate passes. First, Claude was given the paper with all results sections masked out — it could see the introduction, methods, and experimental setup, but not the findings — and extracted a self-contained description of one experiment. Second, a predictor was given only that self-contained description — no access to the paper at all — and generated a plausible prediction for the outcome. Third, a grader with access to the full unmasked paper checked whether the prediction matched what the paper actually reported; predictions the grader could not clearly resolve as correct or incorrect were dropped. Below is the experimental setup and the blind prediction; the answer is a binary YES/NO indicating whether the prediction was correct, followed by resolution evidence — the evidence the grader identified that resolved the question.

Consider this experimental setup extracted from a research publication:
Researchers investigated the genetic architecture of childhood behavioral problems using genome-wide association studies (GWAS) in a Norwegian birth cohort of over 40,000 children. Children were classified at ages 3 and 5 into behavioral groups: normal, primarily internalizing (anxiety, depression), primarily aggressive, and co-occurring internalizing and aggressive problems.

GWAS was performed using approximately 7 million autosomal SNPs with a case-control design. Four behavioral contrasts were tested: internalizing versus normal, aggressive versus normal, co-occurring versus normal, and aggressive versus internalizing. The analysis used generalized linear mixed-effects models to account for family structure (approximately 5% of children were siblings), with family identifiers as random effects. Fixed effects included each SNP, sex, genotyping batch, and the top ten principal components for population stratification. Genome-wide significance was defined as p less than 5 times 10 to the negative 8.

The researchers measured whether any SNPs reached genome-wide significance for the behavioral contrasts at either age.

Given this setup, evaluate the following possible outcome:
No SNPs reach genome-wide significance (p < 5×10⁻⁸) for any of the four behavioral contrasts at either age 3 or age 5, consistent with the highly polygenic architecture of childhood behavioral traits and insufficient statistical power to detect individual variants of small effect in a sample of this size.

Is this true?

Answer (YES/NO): NO